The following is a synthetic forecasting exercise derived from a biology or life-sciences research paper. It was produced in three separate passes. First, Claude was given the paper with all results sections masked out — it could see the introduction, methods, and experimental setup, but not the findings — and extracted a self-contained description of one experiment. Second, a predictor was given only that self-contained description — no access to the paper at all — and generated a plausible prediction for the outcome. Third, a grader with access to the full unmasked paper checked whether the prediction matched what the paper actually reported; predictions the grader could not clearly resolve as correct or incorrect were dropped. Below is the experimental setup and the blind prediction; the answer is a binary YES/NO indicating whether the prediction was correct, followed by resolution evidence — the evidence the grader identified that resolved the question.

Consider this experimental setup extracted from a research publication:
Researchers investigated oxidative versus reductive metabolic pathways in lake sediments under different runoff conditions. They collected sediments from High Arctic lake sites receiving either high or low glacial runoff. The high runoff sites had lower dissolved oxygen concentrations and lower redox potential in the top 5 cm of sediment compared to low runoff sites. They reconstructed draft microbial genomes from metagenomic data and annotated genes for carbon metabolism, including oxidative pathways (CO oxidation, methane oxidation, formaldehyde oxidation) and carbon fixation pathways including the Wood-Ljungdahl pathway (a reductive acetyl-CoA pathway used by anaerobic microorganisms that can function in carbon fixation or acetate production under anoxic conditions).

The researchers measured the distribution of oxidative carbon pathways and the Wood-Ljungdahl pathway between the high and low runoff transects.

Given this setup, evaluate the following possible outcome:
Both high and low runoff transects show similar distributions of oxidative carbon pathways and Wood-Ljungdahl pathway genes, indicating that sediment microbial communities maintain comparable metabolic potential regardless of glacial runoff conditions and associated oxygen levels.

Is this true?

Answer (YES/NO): NO